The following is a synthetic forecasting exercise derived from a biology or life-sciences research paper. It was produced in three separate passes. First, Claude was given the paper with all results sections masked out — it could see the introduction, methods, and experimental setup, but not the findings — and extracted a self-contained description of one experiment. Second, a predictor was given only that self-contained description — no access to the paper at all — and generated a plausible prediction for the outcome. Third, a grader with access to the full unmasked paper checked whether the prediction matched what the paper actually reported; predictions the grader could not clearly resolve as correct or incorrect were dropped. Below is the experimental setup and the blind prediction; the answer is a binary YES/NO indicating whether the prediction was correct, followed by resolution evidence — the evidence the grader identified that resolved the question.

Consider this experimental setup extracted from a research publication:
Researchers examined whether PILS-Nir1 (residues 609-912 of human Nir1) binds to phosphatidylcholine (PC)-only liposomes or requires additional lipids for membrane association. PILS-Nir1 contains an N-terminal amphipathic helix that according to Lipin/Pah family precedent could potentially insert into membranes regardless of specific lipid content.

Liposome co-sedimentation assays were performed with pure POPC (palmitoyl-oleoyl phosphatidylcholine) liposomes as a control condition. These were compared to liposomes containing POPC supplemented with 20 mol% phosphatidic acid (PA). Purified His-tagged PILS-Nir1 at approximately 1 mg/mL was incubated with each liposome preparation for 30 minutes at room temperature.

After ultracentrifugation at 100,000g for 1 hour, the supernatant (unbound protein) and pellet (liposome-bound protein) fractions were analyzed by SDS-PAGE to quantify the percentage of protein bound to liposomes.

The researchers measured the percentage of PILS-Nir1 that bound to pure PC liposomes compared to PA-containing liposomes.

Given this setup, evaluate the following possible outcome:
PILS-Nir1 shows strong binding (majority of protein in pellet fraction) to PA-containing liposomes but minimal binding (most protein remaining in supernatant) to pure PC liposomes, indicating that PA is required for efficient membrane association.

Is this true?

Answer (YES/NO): YES